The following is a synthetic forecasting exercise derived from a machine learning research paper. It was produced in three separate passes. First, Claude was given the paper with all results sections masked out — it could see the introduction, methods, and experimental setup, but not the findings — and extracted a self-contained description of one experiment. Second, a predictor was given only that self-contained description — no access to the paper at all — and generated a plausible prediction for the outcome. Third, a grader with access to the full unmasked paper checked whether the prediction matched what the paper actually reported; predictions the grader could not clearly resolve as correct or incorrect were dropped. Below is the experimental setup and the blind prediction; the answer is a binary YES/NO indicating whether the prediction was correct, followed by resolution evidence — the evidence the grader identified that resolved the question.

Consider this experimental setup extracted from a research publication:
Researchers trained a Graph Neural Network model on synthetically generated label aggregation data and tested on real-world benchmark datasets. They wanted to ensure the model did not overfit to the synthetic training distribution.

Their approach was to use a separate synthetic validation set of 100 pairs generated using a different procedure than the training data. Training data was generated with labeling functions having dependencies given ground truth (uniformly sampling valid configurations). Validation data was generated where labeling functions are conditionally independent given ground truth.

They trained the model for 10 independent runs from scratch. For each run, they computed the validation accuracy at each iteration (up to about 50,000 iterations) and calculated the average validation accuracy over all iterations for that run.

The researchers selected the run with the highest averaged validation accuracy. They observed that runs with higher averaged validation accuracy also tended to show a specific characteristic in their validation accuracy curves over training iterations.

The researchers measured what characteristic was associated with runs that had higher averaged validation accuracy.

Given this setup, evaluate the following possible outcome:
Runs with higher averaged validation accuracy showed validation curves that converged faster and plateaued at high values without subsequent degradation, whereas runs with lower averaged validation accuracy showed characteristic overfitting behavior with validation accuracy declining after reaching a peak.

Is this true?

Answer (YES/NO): NO